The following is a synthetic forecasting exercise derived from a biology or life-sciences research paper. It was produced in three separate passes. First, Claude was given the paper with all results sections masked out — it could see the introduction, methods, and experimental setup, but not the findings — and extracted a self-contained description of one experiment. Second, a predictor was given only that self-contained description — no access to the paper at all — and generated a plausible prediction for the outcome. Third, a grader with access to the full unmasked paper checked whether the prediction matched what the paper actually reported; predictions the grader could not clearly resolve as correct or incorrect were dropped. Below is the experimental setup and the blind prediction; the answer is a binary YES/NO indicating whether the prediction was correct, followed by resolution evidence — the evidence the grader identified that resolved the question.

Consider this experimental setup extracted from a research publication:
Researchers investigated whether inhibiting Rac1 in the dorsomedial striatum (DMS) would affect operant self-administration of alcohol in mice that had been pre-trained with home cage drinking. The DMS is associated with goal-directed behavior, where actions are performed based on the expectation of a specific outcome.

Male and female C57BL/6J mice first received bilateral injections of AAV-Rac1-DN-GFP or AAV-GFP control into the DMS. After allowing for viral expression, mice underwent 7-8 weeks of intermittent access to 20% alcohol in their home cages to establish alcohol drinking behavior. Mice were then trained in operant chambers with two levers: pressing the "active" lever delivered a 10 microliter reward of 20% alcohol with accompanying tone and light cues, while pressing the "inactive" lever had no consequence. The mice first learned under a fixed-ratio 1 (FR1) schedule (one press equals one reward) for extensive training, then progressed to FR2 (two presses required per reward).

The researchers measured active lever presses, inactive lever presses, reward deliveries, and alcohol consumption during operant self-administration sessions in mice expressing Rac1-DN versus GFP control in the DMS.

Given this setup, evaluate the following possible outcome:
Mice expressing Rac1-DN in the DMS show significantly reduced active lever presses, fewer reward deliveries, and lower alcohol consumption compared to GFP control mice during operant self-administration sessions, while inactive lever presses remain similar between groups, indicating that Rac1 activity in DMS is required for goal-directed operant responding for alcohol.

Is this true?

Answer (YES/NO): NO